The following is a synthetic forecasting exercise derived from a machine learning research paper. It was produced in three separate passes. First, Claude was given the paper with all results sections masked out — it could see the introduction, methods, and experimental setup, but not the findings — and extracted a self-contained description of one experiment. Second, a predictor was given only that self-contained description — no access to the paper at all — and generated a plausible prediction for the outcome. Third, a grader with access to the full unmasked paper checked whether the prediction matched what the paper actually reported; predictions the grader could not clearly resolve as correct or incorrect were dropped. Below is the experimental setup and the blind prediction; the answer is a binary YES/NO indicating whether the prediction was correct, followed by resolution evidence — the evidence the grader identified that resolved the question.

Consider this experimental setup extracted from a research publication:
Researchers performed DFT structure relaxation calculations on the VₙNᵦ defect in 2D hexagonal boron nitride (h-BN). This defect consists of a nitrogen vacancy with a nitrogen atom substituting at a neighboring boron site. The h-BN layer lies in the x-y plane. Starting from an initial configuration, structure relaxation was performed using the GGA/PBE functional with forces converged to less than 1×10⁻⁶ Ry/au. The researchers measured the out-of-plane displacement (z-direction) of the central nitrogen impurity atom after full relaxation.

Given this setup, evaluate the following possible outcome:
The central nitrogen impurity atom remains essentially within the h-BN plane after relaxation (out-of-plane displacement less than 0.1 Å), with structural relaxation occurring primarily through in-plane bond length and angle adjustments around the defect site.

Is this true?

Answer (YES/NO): NO